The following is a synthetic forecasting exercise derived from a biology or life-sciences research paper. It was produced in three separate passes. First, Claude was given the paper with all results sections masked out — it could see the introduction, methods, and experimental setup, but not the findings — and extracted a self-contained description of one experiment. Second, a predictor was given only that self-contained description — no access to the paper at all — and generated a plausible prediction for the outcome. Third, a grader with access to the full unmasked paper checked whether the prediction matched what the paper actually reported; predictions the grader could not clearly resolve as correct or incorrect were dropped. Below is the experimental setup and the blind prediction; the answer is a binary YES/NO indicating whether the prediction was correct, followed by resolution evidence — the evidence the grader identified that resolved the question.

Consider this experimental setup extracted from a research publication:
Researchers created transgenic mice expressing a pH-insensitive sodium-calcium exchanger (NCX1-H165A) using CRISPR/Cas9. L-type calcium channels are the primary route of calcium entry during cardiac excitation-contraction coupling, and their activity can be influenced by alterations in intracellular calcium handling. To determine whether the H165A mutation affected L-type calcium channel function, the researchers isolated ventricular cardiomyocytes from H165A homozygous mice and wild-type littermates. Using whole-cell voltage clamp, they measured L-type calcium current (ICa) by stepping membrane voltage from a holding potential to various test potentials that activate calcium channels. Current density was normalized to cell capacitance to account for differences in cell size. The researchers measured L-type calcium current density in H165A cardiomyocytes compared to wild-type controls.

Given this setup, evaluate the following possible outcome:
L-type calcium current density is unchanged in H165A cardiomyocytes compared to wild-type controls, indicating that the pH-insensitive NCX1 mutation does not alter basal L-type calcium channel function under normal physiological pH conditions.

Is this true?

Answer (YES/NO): NO